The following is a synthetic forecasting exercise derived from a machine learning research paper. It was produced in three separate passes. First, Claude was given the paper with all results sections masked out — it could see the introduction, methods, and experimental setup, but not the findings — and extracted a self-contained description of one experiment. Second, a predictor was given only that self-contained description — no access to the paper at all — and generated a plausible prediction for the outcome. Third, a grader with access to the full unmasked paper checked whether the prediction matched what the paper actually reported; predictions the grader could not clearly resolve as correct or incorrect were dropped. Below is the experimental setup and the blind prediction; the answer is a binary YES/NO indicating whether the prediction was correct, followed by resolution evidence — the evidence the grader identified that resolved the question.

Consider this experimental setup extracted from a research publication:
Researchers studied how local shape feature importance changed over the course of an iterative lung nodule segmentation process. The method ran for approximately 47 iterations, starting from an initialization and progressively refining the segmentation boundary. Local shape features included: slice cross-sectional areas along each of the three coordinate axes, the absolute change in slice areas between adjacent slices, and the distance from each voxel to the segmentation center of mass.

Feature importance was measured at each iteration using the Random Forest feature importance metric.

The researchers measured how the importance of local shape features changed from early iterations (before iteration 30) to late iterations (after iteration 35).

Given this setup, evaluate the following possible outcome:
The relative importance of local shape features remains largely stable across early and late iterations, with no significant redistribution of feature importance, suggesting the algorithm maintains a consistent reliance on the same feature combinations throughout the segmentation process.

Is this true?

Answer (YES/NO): NO